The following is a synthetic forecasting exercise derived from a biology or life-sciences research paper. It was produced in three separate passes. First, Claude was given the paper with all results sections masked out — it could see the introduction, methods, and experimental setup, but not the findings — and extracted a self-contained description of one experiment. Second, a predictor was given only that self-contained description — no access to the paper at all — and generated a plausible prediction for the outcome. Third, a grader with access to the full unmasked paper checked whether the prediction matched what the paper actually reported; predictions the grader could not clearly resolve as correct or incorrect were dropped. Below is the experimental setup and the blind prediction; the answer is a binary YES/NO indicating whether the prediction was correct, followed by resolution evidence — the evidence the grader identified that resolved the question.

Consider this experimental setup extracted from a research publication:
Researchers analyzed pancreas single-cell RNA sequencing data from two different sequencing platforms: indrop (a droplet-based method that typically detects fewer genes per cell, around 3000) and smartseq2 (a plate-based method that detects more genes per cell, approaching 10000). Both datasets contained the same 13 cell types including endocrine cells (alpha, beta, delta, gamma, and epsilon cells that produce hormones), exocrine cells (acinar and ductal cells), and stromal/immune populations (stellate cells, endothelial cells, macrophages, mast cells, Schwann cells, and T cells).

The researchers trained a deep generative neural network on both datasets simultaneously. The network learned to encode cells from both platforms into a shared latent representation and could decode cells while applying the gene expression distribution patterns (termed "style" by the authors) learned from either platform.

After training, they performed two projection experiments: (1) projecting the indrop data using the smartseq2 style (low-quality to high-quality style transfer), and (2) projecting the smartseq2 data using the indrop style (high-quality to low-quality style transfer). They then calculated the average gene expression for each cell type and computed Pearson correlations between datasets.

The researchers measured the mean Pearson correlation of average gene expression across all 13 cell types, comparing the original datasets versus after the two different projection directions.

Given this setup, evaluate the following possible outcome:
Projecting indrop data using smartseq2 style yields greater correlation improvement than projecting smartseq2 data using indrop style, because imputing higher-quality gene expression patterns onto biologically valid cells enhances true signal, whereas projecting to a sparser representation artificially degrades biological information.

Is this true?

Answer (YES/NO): NO